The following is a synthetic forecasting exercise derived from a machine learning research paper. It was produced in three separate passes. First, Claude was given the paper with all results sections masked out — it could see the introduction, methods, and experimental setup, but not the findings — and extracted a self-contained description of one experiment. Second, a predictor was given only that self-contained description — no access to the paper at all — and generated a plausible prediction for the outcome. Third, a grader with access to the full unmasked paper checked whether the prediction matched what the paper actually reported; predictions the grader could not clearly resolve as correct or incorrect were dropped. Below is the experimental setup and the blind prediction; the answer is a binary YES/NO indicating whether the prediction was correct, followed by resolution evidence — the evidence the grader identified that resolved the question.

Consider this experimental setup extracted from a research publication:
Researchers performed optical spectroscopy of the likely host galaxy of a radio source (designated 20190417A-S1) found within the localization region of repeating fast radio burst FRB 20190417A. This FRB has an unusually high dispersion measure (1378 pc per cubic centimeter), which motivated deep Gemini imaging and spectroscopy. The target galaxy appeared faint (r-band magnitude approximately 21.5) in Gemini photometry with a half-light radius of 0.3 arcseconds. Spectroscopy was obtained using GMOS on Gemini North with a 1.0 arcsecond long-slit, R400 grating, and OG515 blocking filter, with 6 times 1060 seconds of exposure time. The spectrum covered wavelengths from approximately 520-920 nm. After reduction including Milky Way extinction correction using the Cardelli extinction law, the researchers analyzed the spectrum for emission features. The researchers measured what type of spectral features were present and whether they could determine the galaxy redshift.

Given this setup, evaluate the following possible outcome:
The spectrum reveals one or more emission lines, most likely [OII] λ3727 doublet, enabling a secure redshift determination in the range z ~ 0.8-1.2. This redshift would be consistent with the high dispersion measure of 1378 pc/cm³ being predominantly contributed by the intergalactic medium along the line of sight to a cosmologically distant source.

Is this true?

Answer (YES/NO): NO